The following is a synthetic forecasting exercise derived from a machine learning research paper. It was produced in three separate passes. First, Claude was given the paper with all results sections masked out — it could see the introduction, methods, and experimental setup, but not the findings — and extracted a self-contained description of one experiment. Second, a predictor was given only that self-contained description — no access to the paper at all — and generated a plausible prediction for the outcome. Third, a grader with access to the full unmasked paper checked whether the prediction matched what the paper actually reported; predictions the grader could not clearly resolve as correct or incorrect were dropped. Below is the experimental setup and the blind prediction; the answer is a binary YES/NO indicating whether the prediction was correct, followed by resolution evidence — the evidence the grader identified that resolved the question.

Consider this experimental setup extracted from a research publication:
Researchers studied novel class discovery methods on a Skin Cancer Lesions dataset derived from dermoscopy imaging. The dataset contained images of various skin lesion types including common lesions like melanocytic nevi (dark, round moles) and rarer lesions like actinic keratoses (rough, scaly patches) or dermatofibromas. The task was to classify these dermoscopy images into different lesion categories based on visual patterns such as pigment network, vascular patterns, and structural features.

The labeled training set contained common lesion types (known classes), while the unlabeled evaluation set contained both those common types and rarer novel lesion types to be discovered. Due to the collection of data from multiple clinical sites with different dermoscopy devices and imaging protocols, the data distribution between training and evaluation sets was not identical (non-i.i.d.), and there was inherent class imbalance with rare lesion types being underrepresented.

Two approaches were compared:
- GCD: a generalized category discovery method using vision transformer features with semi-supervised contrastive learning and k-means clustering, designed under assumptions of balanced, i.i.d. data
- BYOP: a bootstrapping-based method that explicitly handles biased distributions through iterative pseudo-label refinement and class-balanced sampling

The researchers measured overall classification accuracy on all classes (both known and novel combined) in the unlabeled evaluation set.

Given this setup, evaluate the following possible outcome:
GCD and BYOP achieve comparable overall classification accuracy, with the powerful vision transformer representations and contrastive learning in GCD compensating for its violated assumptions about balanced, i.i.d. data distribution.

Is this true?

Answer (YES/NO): NO